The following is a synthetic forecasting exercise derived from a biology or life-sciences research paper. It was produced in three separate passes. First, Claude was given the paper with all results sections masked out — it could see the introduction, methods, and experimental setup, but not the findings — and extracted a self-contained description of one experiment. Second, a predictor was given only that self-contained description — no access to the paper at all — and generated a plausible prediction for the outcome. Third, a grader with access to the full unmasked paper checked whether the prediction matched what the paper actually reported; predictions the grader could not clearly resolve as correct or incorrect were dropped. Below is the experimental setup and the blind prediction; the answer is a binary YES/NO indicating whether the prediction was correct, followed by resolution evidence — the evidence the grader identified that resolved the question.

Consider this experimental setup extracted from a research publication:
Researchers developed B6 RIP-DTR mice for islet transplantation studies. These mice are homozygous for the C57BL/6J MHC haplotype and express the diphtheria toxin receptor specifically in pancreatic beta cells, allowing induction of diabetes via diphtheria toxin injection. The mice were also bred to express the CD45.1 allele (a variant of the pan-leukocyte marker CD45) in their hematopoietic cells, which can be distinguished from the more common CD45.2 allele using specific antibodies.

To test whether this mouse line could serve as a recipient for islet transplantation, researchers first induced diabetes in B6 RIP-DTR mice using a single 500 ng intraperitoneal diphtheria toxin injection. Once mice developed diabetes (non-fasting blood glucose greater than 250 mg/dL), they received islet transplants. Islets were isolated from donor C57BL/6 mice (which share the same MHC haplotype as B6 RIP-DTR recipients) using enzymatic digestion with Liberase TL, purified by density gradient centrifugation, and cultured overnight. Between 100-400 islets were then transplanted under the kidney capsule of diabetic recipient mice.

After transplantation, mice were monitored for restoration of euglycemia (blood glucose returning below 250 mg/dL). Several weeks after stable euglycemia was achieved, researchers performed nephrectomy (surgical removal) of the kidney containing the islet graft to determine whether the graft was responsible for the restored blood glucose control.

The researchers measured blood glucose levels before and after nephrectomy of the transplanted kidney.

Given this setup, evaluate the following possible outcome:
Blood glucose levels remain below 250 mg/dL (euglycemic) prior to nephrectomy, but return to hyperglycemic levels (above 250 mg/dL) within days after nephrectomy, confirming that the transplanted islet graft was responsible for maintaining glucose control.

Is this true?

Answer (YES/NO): YES